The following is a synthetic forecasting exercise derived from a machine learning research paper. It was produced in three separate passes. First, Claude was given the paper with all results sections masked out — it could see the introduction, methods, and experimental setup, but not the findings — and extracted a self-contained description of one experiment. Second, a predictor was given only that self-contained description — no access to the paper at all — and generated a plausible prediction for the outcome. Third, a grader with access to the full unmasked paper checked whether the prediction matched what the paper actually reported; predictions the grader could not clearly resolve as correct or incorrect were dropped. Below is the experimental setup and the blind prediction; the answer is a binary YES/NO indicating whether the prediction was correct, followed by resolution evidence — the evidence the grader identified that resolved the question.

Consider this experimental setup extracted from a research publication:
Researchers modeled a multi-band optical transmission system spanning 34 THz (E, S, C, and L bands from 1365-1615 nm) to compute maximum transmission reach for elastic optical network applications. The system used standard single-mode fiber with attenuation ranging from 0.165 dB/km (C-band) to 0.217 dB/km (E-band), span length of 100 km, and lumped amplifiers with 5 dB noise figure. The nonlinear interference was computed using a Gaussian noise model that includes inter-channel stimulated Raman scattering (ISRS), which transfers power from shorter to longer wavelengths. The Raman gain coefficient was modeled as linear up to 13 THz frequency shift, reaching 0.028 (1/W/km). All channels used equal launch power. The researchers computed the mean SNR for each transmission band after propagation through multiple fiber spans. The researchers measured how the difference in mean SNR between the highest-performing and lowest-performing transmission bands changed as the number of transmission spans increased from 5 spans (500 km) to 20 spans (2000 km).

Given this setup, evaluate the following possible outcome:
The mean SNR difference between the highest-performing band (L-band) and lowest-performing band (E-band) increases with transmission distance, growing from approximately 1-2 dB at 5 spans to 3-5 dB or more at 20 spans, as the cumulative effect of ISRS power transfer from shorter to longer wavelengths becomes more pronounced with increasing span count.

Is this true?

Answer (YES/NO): NO